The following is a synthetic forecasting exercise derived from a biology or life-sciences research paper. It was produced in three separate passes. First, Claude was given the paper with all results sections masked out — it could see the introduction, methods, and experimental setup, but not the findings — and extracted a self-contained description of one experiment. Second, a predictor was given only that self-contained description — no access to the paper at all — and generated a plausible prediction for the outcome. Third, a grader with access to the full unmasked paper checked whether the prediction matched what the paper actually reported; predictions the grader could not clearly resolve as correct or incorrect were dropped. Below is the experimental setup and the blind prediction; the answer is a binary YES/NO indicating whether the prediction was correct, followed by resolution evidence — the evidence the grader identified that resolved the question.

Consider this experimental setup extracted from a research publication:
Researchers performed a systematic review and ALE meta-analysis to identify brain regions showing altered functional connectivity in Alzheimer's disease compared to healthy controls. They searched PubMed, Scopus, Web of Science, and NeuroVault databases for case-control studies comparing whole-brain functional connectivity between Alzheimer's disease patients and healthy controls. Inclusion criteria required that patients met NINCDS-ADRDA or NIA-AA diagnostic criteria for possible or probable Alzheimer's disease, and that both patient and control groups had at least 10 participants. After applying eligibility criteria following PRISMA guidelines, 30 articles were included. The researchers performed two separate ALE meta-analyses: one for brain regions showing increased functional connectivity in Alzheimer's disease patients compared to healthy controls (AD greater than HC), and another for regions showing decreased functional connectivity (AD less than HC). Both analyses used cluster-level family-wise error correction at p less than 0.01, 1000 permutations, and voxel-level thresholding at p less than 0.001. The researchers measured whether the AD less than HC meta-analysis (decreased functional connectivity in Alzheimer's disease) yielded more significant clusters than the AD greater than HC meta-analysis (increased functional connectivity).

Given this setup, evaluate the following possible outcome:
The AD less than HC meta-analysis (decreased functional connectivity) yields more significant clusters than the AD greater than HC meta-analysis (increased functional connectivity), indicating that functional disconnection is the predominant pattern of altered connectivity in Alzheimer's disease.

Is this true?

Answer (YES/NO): NO